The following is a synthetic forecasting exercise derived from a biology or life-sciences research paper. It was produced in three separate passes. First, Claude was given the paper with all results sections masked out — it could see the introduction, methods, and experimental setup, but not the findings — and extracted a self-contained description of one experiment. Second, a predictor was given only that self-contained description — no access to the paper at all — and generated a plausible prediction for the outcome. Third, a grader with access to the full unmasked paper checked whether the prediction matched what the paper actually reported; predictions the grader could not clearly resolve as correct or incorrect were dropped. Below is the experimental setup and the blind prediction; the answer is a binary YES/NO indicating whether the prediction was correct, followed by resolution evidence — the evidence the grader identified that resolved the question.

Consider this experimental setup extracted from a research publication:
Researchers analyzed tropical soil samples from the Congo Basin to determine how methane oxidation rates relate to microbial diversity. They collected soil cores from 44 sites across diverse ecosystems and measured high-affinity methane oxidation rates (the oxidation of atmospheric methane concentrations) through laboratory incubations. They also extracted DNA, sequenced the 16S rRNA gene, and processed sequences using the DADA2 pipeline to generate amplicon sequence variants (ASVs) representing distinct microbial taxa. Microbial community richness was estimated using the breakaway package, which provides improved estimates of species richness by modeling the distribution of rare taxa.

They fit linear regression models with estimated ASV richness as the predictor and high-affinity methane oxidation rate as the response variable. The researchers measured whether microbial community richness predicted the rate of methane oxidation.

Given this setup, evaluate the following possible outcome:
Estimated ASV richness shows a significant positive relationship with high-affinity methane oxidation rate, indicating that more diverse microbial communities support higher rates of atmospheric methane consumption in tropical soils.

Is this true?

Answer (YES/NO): NO